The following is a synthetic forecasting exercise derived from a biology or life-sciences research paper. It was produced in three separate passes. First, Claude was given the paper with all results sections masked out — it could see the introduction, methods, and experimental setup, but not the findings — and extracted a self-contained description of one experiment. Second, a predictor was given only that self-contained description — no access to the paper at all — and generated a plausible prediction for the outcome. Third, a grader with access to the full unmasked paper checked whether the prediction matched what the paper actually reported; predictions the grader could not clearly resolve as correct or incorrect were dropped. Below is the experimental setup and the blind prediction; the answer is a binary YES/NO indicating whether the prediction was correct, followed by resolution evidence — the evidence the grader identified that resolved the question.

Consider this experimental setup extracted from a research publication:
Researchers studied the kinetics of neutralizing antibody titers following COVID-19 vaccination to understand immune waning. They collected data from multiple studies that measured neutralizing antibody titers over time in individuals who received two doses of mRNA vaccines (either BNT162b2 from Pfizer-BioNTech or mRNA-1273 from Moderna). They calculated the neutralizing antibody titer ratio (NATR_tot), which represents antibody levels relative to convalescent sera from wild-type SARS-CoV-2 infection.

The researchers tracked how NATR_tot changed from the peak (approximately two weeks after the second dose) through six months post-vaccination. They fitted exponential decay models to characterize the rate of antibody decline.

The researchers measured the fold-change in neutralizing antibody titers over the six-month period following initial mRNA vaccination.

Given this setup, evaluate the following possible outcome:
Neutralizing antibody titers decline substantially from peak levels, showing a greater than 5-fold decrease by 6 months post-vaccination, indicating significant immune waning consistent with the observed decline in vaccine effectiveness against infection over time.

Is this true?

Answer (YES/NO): YES